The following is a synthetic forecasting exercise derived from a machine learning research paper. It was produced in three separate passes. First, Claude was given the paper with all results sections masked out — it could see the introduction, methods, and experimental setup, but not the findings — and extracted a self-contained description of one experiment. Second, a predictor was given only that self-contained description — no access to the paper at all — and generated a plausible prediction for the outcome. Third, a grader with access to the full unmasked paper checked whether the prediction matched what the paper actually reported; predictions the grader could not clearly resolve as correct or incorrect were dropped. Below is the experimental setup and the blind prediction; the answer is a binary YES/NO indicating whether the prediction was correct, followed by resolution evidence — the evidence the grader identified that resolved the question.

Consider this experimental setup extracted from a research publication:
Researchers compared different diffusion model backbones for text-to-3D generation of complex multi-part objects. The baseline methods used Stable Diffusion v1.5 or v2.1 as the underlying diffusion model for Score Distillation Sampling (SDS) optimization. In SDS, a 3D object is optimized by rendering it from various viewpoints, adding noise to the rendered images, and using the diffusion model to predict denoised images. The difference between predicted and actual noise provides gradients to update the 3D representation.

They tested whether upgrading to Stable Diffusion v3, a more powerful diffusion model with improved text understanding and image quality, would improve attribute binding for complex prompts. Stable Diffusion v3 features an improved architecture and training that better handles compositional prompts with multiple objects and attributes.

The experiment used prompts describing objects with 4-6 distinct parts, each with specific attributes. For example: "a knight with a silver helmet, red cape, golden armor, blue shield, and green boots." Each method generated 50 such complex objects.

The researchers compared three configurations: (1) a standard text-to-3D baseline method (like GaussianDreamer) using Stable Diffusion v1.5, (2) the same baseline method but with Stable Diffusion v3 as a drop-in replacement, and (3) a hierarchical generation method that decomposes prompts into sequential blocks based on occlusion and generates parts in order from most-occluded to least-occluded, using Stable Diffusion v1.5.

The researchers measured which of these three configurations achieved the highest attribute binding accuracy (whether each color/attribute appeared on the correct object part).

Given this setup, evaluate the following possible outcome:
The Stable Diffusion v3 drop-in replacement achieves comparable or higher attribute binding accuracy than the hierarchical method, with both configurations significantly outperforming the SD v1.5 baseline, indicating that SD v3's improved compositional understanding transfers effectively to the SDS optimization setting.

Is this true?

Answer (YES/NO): NO